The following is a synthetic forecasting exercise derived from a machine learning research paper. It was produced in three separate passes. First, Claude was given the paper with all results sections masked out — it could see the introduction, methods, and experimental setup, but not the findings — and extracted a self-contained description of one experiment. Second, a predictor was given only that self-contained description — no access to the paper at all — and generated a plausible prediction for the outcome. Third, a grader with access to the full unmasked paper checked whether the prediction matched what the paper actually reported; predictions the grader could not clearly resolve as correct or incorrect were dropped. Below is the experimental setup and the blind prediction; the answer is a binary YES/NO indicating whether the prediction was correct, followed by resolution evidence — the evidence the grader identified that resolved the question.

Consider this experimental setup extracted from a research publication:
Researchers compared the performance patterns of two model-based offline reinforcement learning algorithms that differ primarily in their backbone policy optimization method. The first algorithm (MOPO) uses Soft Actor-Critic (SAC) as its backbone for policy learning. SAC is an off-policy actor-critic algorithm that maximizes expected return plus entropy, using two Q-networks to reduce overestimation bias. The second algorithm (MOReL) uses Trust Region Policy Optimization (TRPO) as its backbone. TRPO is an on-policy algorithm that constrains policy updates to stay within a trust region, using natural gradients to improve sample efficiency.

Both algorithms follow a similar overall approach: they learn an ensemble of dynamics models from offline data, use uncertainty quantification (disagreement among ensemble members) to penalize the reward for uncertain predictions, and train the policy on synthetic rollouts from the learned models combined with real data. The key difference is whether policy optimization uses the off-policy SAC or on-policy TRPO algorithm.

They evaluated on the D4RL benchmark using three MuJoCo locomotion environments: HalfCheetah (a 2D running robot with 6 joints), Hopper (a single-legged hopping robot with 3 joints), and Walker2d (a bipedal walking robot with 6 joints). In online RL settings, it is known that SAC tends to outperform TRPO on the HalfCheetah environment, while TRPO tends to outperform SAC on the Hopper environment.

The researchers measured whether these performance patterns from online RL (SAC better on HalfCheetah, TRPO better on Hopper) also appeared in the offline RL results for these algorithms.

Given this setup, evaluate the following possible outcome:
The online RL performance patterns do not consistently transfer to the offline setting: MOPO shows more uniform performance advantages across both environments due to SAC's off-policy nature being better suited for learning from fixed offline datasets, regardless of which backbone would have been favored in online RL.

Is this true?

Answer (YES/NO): NO